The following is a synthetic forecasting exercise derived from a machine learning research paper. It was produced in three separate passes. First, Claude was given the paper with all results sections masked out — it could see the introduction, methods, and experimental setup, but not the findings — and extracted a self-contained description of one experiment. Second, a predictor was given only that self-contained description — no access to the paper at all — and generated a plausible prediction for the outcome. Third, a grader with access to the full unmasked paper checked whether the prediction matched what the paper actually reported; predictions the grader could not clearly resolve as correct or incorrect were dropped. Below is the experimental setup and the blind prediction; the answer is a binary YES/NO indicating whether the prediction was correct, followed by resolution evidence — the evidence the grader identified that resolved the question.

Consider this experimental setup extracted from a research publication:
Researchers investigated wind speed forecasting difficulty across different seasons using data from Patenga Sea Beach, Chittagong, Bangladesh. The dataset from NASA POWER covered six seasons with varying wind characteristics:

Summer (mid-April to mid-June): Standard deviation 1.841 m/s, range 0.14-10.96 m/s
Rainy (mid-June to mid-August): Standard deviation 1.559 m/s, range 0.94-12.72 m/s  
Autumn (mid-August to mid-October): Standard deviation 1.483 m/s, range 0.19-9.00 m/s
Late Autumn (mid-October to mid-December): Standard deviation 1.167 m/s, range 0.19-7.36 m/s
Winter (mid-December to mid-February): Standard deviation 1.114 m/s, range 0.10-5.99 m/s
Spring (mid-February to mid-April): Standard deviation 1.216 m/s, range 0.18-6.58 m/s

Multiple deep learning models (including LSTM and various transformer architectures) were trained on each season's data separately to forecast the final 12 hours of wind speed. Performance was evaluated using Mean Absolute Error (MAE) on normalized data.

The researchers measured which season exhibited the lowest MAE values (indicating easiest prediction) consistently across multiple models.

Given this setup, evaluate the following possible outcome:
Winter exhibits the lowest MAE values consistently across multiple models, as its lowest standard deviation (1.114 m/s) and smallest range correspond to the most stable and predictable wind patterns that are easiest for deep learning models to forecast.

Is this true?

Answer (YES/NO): NO